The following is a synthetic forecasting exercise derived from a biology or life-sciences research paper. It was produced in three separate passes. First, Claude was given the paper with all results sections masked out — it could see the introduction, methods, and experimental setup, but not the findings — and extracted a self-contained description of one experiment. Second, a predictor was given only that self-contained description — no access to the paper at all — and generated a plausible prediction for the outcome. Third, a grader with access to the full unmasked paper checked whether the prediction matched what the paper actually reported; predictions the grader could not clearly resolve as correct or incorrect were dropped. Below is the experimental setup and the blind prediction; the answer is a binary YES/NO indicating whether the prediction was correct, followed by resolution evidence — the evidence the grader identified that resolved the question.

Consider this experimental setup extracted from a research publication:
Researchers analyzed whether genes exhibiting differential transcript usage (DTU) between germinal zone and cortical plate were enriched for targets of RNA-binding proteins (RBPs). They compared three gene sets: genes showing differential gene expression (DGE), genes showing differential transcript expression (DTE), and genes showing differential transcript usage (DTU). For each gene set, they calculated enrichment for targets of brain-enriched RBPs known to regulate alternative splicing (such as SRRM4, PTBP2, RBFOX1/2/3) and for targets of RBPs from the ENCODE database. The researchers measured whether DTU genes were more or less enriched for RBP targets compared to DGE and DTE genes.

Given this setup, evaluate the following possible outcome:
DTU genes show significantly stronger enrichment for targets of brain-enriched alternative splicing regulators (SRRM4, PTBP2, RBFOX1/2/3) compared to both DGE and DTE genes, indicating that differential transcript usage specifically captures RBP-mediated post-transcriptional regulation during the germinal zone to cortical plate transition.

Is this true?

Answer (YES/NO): YES